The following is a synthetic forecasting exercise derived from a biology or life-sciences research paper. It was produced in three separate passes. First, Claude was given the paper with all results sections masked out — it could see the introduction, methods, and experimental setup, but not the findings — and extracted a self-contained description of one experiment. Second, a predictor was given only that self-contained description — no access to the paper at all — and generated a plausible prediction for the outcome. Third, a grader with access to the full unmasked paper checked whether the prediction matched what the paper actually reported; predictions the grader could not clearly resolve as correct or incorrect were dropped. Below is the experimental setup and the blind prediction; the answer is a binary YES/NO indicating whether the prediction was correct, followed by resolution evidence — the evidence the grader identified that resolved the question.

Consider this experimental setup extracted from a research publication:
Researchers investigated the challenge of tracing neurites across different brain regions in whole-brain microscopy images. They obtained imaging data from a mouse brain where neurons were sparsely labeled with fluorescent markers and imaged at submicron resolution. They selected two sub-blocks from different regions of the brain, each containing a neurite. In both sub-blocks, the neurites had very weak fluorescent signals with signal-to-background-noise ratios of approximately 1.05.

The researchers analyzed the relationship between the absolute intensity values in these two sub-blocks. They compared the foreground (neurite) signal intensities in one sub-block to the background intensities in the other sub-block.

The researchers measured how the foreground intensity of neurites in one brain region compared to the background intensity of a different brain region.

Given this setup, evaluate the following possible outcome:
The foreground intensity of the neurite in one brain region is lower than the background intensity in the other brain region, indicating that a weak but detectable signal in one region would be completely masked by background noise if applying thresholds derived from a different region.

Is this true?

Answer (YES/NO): YES